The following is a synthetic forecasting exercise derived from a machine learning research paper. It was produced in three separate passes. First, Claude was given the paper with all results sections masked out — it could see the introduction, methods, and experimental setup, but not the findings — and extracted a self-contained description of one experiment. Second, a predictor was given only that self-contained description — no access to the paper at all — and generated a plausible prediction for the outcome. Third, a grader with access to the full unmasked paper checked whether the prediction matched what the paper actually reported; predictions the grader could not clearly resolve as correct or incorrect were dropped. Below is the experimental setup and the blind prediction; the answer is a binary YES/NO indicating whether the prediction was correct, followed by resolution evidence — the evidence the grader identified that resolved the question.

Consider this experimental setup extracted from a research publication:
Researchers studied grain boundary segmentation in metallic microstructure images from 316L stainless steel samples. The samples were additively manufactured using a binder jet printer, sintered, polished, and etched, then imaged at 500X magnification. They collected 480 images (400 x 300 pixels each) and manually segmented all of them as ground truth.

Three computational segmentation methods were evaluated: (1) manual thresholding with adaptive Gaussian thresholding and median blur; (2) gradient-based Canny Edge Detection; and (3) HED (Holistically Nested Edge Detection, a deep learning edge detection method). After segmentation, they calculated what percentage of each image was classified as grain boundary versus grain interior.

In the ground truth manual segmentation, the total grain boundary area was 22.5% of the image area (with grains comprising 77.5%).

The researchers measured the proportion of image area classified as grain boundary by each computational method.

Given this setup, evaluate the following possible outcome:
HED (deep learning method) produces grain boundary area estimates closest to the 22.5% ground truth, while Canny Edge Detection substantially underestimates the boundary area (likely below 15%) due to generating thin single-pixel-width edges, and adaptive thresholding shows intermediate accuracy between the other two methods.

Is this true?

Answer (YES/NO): NO